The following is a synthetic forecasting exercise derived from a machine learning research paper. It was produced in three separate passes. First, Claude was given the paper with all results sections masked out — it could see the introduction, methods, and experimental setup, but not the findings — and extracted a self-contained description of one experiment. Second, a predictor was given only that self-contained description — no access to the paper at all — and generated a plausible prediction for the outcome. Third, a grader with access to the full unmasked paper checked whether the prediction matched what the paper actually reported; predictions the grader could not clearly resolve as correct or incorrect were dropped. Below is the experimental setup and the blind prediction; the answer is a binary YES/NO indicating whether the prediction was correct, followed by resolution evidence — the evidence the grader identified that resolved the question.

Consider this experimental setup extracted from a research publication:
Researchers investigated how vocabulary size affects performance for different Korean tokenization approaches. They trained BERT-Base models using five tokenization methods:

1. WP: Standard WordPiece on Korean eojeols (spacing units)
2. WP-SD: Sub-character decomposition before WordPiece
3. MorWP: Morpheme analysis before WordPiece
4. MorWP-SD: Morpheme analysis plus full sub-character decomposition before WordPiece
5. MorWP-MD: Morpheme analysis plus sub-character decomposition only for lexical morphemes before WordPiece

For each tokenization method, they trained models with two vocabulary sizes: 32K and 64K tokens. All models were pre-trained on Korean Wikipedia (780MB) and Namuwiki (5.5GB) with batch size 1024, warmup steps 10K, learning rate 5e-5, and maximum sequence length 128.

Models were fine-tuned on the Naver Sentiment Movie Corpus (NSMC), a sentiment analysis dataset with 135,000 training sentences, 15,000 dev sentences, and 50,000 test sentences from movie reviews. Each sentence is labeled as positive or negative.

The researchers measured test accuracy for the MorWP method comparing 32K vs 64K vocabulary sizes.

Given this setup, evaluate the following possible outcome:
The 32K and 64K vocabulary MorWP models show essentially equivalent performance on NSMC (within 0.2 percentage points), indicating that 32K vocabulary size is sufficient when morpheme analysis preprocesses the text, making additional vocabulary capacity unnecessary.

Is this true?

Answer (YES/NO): NO